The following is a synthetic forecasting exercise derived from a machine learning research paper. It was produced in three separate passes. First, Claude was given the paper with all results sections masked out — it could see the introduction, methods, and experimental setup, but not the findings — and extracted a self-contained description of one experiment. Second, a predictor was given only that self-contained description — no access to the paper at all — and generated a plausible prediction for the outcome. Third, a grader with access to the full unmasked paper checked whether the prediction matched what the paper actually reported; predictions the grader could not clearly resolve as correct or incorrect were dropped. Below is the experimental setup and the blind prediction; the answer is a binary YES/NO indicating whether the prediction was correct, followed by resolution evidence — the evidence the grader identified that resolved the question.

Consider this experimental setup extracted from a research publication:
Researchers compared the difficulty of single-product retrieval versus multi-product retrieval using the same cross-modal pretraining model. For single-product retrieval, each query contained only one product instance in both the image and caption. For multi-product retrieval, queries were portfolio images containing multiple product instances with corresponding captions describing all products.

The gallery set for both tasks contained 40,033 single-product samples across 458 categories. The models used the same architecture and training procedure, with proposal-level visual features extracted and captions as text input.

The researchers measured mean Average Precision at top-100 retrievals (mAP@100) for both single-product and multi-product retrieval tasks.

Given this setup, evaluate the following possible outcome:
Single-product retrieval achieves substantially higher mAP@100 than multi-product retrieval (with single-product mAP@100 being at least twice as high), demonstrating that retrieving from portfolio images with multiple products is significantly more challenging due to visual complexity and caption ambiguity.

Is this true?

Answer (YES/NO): NO